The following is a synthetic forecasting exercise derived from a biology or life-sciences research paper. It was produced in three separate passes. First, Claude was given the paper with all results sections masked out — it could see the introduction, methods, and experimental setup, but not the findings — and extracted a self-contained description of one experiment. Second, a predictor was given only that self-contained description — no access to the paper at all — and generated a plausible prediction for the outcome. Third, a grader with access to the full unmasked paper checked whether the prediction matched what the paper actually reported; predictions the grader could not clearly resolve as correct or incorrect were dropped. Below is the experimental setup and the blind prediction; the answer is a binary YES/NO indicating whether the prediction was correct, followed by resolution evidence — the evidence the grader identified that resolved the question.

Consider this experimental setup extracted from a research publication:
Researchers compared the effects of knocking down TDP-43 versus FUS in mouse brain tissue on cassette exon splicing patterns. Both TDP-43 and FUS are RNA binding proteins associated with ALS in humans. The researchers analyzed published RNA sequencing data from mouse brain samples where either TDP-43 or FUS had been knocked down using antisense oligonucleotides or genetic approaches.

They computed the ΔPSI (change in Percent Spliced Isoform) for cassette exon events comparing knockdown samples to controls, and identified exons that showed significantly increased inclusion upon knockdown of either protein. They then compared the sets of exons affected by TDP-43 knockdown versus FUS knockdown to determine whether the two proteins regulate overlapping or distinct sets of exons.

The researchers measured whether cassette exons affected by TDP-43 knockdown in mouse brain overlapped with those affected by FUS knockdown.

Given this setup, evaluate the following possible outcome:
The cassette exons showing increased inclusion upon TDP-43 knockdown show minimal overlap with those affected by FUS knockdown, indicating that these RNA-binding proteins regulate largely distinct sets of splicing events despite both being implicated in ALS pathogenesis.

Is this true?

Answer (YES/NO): NO